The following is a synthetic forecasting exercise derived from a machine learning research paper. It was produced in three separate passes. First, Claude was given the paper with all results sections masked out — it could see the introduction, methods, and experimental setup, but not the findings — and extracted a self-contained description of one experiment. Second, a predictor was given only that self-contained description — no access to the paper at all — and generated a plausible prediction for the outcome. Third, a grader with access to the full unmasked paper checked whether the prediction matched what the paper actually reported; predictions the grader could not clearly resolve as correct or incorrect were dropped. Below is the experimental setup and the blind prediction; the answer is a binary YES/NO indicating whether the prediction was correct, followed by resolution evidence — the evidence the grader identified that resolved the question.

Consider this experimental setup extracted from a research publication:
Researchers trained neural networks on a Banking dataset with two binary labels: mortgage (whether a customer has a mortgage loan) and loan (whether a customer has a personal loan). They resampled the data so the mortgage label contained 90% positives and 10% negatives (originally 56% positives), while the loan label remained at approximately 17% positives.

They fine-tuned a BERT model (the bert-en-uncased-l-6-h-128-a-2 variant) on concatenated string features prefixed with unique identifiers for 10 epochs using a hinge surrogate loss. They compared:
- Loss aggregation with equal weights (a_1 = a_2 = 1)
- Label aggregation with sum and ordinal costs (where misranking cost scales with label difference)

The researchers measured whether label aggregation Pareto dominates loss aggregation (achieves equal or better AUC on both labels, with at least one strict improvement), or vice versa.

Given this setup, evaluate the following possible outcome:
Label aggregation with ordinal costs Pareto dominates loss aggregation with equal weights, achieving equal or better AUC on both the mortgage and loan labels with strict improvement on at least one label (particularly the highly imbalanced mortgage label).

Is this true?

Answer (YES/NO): YES